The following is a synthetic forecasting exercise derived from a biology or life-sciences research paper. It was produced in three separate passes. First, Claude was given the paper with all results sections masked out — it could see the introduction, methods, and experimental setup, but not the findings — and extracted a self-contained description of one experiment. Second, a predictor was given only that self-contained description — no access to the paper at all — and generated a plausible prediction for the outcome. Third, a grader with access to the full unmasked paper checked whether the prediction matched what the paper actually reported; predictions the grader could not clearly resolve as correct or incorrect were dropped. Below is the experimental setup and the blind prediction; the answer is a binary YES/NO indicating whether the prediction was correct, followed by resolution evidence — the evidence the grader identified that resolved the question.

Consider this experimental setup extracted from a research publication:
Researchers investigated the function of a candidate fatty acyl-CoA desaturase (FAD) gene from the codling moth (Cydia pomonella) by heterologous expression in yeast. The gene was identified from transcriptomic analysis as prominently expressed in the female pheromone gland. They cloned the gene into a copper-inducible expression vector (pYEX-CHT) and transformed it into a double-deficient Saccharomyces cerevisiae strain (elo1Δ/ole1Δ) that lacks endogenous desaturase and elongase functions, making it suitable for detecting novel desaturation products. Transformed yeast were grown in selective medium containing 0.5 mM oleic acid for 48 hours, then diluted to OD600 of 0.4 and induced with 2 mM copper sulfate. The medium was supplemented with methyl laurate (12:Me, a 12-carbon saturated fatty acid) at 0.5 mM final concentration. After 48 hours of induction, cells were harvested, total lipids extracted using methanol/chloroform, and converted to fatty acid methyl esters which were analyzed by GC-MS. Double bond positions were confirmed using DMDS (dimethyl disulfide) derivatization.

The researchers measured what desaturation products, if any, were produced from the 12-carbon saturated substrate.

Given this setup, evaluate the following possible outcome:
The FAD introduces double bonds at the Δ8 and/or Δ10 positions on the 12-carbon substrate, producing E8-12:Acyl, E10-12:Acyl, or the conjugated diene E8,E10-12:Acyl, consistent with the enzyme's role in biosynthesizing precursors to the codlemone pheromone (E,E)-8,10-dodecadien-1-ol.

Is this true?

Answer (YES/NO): NO